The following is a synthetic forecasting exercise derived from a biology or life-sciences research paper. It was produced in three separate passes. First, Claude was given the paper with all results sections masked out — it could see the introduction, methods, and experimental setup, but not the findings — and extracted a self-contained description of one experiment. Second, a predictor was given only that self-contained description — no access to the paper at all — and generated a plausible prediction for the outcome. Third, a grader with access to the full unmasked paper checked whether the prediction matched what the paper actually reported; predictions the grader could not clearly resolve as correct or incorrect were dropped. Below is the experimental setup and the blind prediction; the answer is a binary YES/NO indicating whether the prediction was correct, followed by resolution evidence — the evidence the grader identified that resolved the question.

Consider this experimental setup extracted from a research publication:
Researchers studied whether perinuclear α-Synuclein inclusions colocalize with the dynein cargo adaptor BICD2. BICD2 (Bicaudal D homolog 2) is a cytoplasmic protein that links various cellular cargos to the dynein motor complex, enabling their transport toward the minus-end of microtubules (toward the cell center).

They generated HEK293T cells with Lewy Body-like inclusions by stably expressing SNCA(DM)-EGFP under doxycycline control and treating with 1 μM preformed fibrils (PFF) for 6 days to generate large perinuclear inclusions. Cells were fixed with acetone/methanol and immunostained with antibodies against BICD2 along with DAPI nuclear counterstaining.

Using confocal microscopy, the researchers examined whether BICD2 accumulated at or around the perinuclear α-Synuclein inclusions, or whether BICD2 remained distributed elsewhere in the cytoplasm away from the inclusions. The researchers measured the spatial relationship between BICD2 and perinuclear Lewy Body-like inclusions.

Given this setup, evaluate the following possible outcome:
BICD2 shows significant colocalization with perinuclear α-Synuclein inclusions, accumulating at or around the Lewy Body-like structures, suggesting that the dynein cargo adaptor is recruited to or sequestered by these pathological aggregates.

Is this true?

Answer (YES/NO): YES